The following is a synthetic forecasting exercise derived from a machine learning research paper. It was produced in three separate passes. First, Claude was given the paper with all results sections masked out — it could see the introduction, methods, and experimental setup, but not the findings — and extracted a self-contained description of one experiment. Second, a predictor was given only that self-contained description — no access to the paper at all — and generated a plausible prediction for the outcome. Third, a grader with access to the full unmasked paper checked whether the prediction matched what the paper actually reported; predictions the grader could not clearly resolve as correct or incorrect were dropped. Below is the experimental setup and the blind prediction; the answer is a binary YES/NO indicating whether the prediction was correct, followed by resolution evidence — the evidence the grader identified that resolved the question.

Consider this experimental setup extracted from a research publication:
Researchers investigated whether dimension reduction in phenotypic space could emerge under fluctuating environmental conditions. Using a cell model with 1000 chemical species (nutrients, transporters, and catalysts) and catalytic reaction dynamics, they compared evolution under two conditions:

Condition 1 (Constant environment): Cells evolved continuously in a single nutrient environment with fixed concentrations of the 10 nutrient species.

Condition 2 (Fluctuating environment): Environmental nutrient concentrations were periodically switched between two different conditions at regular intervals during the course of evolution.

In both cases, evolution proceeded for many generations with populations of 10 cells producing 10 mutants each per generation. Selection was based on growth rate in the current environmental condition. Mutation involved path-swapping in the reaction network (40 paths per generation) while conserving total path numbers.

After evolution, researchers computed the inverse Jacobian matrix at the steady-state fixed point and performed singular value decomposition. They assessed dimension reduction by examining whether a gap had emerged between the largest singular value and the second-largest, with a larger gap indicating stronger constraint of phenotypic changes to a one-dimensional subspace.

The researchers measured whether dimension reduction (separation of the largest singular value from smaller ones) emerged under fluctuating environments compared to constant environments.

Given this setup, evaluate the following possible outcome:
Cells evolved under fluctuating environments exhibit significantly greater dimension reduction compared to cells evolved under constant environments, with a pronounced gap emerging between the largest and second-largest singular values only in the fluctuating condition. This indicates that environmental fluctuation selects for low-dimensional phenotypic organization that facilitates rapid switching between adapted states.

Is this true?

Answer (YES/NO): NO